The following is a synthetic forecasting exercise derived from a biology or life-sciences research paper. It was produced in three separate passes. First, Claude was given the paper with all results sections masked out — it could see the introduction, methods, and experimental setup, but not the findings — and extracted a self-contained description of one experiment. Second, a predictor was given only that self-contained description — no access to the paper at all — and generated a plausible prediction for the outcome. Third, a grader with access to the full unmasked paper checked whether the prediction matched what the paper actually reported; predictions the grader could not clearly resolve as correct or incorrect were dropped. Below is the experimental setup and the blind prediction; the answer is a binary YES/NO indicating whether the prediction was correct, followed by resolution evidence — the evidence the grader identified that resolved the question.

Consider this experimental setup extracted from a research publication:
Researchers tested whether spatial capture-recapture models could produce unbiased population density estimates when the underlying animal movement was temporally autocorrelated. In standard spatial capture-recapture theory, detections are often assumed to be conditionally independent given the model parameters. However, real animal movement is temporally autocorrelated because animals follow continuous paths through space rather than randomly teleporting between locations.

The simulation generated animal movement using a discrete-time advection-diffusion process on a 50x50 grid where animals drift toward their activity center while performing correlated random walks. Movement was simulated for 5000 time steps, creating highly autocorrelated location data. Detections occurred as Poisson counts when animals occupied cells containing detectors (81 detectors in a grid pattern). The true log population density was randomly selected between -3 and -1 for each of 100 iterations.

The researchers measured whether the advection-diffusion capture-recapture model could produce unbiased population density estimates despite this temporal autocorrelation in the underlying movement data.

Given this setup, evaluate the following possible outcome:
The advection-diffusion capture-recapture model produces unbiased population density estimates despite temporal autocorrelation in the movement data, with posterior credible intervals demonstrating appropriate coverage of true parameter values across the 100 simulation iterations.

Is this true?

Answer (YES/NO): NO